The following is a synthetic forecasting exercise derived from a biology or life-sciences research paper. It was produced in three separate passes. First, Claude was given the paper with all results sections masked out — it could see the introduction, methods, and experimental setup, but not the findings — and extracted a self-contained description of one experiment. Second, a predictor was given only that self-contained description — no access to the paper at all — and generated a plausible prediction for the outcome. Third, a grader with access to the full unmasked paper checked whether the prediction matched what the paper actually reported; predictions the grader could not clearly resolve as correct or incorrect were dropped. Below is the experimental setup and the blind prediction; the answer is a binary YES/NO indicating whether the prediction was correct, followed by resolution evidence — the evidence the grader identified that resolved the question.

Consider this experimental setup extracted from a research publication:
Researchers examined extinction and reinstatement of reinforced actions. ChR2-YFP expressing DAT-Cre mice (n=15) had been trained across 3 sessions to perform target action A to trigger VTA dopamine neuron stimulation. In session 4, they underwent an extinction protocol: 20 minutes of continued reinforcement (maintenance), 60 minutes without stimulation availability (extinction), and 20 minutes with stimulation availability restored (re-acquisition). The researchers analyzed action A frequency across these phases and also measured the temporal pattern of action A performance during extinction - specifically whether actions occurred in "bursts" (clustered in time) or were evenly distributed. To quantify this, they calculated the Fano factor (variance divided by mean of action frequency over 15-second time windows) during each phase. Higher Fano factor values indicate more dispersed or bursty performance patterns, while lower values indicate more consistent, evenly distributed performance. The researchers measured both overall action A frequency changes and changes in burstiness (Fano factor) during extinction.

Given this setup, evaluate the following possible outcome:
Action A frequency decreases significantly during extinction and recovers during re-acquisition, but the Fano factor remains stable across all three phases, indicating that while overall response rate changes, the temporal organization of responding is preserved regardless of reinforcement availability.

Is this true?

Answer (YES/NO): NO